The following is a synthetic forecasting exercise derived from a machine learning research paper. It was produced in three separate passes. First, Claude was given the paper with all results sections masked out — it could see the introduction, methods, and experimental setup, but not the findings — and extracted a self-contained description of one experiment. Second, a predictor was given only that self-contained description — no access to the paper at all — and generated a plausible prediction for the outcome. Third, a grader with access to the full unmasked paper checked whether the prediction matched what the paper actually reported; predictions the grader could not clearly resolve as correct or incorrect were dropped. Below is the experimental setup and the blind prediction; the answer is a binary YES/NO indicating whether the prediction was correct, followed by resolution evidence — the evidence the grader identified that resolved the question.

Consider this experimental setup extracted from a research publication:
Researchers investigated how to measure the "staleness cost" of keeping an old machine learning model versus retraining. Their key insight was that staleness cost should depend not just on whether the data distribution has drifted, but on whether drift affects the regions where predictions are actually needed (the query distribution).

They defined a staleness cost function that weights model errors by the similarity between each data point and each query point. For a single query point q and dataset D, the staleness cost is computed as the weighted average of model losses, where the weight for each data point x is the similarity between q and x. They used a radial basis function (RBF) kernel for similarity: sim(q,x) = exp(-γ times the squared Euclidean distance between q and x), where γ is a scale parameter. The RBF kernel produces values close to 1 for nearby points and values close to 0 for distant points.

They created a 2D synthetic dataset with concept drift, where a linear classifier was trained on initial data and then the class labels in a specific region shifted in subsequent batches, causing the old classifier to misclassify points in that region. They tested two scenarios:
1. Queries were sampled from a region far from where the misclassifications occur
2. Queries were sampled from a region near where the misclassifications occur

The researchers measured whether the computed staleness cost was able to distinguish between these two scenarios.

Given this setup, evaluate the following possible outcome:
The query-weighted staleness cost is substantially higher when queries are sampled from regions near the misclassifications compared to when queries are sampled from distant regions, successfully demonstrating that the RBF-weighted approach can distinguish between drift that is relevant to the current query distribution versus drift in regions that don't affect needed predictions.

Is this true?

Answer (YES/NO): YES